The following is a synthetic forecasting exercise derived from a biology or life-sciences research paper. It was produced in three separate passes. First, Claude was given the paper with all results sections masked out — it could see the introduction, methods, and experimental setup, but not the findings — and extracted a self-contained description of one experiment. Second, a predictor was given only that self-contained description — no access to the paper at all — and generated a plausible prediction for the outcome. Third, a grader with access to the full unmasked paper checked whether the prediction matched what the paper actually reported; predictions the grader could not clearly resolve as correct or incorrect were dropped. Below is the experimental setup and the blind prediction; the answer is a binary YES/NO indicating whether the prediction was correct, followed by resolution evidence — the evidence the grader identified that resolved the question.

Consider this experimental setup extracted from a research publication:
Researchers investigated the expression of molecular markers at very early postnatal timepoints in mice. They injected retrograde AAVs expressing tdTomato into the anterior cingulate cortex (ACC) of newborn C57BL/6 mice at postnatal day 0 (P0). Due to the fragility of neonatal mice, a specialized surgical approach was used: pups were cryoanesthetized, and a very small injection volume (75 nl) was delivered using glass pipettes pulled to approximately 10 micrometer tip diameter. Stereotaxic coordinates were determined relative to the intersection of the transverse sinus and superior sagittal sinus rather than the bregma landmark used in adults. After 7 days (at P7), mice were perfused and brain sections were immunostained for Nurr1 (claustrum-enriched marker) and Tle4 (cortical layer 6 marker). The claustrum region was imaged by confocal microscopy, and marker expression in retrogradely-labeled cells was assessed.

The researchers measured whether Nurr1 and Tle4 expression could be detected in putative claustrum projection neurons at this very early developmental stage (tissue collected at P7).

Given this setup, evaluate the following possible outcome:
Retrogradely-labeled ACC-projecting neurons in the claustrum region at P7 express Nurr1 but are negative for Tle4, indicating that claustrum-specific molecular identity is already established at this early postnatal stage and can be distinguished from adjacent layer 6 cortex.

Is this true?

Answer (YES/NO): YES